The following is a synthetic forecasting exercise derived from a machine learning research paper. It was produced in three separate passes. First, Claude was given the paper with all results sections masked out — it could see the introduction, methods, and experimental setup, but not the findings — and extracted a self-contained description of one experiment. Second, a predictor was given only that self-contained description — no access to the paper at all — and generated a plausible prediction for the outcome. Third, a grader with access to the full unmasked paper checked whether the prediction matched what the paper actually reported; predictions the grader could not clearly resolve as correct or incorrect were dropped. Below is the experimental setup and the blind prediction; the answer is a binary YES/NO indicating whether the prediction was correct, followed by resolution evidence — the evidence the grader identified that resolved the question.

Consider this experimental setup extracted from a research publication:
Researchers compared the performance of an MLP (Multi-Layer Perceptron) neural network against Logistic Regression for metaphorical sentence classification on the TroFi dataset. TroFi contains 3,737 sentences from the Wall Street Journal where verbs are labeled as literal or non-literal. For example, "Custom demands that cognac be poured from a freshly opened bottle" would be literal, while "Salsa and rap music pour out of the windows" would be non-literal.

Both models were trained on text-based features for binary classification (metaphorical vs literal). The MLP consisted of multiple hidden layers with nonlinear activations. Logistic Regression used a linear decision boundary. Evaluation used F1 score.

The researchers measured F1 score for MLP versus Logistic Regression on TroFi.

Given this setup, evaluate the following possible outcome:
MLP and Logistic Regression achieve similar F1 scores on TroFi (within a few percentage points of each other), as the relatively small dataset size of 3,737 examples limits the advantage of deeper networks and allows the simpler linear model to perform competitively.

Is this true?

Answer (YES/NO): NO